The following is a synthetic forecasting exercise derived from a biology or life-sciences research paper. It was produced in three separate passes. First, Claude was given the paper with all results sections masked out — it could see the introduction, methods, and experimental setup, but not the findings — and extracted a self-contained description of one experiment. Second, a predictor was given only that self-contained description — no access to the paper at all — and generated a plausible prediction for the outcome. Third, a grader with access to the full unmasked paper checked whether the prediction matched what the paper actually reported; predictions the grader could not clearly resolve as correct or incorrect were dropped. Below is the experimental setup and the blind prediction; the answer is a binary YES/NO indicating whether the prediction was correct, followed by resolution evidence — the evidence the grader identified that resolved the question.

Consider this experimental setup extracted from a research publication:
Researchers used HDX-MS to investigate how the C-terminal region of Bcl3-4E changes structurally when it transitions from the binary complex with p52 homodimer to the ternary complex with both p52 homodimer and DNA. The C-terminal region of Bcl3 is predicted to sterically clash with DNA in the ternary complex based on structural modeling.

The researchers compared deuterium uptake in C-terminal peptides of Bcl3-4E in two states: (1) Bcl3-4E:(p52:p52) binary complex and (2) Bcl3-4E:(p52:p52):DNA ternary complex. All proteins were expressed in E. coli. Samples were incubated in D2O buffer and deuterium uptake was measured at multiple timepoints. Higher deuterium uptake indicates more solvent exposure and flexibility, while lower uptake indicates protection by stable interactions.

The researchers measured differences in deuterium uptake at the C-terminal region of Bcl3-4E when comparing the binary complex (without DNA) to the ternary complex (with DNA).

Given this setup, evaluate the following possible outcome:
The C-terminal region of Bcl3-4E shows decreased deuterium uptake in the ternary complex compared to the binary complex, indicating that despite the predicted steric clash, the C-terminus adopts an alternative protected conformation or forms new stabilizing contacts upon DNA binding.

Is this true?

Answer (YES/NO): NO